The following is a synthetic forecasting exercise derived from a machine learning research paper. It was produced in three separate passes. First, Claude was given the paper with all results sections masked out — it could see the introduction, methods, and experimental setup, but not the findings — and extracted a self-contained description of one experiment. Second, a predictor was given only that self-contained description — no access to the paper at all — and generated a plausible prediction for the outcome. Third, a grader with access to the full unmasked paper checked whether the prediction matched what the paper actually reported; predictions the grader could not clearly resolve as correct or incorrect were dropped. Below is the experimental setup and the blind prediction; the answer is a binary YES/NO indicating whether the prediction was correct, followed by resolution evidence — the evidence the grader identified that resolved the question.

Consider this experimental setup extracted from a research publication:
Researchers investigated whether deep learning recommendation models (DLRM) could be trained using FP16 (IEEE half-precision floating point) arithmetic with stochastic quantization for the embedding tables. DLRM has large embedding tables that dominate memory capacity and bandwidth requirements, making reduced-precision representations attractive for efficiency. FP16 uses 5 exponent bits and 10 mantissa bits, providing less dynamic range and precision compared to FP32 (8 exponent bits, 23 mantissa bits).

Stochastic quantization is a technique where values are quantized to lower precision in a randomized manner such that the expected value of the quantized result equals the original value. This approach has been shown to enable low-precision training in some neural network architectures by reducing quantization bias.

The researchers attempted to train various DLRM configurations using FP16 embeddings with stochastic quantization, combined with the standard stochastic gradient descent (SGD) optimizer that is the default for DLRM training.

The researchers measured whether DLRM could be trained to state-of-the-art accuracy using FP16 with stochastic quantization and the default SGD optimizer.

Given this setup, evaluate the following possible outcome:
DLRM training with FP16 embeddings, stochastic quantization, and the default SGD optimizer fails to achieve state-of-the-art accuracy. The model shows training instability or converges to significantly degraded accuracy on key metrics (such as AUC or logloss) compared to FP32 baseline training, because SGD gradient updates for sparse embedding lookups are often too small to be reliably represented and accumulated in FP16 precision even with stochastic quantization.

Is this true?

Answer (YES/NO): YES